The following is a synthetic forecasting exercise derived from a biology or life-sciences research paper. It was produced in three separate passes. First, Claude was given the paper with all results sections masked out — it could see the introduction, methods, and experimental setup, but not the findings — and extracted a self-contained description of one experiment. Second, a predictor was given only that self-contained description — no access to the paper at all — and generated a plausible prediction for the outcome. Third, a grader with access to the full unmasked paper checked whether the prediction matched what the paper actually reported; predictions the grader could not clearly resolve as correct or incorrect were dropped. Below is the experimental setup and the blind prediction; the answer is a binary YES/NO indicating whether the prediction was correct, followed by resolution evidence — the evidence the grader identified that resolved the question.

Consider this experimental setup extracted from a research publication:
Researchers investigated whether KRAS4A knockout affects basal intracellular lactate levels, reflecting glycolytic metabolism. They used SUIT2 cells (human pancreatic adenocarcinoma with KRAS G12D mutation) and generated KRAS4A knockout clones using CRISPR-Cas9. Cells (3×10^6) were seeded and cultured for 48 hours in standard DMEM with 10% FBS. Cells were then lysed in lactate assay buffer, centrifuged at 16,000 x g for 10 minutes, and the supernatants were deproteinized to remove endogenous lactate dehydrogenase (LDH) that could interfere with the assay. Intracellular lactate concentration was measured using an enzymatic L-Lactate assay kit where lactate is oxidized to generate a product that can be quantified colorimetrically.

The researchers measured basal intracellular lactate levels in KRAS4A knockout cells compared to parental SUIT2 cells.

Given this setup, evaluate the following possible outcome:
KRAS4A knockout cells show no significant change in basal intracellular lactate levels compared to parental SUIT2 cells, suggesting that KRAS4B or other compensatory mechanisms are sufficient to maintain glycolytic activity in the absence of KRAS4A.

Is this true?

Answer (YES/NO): NO